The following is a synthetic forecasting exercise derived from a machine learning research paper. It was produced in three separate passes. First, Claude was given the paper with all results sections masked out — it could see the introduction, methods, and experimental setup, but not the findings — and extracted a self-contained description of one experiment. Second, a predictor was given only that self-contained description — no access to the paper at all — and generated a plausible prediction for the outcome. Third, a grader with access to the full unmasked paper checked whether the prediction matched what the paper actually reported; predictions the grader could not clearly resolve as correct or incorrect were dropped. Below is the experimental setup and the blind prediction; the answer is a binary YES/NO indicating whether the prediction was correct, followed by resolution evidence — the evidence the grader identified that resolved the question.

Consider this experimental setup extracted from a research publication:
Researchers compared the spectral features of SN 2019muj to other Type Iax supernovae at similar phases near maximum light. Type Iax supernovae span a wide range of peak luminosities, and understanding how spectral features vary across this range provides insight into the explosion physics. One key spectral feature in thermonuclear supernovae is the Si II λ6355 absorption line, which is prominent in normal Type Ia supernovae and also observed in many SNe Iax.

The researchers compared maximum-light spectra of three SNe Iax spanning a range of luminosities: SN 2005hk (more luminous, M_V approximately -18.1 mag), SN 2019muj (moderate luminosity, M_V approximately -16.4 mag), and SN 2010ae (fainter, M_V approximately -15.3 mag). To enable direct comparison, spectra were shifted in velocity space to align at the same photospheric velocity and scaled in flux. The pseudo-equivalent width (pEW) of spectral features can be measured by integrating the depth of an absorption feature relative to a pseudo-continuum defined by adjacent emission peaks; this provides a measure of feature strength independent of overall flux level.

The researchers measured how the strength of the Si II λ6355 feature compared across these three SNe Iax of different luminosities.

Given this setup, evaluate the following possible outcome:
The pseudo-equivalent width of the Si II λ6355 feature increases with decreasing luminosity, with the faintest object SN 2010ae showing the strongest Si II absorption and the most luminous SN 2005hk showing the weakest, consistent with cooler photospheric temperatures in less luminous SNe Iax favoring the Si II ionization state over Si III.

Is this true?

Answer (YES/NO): YES